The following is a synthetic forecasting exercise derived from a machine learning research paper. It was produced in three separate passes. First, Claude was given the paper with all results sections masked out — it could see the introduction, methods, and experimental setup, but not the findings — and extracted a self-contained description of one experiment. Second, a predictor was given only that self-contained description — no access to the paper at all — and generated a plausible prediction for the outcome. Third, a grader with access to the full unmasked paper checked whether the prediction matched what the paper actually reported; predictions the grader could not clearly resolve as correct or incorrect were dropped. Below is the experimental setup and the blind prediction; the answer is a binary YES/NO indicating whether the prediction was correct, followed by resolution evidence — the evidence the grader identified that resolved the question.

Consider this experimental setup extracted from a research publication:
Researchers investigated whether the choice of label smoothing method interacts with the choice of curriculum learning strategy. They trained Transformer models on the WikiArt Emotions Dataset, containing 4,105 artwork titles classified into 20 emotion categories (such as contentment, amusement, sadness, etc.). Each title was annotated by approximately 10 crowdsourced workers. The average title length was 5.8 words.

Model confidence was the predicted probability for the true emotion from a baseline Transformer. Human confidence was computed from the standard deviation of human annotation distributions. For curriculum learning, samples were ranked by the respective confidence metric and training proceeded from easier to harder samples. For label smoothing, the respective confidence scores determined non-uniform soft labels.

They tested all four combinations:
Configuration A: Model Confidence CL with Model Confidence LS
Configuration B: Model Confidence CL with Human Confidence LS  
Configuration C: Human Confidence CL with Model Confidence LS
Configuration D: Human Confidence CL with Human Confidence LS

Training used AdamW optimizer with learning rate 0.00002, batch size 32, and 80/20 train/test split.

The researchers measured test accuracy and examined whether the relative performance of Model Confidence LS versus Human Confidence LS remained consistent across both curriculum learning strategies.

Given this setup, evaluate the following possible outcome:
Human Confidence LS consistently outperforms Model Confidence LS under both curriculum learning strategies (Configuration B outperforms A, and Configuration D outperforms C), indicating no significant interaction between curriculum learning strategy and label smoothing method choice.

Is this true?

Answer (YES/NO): NO